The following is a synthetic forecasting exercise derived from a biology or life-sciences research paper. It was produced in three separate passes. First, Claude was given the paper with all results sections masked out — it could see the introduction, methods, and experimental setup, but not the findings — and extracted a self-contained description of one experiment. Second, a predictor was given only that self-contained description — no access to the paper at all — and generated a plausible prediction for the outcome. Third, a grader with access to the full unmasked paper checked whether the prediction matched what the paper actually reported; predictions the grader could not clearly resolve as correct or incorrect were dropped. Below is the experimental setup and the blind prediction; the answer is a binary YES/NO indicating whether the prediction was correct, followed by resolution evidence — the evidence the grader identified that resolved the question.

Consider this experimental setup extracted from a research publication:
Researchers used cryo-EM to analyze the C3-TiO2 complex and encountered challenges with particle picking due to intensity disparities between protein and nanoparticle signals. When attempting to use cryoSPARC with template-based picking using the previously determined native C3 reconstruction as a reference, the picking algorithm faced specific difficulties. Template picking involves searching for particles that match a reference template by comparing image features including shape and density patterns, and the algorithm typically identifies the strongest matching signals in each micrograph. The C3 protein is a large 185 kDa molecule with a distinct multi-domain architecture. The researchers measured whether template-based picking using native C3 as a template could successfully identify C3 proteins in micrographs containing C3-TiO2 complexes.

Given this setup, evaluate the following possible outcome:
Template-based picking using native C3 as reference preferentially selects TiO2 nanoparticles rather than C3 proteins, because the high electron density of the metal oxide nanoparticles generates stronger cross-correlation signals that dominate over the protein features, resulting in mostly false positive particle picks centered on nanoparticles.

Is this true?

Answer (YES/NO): YES